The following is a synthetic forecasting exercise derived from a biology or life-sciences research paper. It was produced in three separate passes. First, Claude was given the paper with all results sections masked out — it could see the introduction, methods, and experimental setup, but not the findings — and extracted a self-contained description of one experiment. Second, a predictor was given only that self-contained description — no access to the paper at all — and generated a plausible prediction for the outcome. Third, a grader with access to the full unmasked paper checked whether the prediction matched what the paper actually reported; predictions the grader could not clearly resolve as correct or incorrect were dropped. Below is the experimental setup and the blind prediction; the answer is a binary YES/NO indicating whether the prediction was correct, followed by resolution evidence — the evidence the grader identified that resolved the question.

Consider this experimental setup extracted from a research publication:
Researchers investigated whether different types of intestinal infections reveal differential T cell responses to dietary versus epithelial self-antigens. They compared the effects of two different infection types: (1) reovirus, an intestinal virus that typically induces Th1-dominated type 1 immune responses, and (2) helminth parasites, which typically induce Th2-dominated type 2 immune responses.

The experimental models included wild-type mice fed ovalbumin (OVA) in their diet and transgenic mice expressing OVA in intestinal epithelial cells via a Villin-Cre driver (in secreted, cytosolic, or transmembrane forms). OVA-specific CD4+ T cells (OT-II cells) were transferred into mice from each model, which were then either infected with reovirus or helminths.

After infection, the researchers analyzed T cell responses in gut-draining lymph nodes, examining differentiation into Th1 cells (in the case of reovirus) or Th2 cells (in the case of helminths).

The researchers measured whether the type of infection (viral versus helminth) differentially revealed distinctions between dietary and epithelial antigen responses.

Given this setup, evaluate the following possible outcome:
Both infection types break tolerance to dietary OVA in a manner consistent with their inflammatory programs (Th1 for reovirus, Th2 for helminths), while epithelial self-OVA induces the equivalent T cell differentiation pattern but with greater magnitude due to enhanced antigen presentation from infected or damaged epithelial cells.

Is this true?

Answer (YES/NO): NO